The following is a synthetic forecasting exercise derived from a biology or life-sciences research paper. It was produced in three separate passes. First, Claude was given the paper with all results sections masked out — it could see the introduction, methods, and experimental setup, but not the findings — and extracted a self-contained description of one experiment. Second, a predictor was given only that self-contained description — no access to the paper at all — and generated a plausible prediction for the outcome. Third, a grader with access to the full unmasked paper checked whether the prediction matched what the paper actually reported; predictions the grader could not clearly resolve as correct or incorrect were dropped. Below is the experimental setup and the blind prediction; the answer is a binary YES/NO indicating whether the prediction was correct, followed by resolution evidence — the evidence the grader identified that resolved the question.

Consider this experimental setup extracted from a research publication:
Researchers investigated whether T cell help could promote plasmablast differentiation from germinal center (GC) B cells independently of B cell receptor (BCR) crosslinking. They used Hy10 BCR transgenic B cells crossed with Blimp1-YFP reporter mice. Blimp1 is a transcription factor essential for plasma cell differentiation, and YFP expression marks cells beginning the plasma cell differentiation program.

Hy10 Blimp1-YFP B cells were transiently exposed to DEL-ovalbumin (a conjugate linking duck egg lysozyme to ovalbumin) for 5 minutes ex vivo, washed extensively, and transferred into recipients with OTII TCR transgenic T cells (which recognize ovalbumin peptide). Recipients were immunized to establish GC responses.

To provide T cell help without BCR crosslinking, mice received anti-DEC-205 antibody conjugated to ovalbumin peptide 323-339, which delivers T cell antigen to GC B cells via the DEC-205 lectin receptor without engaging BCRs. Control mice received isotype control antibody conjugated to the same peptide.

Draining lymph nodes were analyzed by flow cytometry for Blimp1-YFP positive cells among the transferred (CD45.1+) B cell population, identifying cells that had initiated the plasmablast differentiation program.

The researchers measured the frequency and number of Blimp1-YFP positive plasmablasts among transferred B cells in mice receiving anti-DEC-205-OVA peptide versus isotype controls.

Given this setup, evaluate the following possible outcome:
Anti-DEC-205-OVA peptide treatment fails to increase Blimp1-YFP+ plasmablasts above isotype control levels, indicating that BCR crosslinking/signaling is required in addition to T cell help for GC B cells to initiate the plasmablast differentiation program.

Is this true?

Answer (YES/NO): NO